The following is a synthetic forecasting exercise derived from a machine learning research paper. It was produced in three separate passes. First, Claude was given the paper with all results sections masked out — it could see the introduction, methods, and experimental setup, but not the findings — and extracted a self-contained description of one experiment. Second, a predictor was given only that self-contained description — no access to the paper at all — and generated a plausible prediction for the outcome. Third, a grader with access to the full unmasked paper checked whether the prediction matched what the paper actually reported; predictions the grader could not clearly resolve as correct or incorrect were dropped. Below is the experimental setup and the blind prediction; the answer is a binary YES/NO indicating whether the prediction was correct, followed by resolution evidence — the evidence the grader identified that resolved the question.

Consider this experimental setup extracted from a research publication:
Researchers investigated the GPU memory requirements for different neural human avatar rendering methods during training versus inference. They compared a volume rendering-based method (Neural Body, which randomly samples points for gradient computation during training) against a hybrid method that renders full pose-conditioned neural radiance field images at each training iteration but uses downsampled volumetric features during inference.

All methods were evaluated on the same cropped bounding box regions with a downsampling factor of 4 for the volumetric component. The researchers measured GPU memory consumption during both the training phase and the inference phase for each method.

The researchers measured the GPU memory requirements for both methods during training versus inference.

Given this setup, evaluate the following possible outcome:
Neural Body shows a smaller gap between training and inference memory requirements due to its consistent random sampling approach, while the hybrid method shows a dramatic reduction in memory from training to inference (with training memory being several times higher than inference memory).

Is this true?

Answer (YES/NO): NO